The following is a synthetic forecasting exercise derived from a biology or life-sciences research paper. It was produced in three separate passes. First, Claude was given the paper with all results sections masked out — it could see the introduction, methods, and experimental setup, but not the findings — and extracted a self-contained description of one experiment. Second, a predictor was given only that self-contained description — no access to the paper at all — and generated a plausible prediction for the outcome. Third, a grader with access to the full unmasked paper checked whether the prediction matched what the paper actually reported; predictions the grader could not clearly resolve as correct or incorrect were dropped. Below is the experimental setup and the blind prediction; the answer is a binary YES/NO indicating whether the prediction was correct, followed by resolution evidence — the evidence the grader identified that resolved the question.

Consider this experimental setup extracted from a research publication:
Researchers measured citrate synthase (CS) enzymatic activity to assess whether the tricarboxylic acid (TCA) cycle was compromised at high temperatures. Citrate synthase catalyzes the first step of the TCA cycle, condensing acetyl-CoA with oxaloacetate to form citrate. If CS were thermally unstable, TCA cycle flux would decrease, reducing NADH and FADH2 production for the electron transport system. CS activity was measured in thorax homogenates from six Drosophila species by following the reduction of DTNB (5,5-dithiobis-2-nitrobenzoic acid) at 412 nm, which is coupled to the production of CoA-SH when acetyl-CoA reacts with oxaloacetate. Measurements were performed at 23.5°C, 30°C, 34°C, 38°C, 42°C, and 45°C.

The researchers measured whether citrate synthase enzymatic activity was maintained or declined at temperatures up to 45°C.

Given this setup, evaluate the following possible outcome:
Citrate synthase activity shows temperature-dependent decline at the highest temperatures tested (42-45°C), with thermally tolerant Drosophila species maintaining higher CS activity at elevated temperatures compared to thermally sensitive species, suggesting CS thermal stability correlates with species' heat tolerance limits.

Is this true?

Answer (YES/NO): NO